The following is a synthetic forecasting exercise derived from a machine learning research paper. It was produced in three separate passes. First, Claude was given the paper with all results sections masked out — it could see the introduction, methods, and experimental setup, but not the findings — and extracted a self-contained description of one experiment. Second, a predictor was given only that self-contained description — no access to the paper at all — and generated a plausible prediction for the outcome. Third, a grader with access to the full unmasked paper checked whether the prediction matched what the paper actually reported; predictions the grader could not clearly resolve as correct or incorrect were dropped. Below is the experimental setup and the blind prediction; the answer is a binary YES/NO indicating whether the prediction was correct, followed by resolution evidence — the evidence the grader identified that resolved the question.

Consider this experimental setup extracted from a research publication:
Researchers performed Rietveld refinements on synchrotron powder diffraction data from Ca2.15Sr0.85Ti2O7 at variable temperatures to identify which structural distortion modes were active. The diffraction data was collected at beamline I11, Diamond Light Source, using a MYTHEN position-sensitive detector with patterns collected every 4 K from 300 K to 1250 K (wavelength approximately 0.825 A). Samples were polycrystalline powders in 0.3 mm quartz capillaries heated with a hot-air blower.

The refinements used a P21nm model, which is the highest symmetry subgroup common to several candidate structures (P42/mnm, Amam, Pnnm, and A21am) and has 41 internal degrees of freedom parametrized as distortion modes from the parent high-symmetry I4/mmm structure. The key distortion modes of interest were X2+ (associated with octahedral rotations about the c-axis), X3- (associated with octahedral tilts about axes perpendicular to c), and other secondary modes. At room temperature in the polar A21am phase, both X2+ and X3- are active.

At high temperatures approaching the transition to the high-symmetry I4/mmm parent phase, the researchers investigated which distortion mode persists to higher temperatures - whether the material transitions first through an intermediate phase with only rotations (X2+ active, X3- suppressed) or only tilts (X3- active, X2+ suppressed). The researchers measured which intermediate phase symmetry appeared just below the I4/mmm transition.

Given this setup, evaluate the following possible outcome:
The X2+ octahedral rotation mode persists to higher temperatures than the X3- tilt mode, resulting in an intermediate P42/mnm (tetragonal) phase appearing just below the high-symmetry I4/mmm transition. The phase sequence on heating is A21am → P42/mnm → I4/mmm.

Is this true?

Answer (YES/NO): NO